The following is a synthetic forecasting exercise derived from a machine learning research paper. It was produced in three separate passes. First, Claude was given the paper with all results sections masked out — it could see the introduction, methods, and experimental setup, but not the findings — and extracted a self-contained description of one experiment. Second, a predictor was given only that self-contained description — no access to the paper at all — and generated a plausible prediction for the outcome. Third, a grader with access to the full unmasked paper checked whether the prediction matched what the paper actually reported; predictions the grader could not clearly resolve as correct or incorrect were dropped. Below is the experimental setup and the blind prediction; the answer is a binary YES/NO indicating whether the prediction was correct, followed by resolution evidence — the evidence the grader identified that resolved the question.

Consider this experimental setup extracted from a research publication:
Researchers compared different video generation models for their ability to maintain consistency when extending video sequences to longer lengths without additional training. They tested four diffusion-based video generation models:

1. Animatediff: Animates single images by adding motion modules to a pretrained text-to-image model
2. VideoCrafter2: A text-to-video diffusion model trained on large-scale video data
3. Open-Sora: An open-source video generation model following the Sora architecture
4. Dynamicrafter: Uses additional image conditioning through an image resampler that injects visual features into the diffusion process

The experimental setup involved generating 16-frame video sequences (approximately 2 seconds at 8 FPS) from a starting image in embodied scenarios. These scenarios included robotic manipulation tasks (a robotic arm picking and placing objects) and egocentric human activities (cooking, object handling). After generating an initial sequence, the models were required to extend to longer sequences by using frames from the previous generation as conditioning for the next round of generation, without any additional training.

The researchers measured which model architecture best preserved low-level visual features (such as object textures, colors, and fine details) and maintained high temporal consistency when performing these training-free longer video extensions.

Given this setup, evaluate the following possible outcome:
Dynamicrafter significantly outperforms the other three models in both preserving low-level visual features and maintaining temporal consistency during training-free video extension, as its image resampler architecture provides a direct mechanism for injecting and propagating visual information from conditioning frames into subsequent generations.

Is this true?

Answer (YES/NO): YES